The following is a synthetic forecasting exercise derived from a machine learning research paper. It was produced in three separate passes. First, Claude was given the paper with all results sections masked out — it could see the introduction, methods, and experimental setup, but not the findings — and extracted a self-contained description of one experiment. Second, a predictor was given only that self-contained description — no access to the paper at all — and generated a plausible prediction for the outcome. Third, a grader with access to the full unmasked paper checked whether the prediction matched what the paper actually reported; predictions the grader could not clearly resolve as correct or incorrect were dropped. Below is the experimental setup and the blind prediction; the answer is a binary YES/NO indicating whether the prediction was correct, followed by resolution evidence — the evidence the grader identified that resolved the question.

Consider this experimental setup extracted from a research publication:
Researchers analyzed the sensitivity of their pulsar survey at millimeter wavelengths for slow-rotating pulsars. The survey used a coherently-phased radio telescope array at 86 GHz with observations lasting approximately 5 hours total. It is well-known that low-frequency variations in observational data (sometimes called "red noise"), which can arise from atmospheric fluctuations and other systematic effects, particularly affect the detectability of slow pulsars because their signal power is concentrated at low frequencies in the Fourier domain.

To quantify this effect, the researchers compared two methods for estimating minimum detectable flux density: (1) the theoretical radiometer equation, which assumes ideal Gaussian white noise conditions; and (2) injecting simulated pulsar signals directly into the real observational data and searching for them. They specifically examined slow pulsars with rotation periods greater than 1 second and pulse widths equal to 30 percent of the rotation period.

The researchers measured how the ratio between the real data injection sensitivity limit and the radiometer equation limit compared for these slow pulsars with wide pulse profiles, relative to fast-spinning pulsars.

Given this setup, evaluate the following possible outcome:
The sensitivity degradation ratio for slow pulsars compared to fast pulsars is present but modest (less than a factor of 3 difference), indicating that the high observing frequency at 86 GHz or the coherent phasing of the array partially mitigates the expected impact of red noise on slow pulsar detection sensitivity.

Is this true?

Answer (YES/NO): NO